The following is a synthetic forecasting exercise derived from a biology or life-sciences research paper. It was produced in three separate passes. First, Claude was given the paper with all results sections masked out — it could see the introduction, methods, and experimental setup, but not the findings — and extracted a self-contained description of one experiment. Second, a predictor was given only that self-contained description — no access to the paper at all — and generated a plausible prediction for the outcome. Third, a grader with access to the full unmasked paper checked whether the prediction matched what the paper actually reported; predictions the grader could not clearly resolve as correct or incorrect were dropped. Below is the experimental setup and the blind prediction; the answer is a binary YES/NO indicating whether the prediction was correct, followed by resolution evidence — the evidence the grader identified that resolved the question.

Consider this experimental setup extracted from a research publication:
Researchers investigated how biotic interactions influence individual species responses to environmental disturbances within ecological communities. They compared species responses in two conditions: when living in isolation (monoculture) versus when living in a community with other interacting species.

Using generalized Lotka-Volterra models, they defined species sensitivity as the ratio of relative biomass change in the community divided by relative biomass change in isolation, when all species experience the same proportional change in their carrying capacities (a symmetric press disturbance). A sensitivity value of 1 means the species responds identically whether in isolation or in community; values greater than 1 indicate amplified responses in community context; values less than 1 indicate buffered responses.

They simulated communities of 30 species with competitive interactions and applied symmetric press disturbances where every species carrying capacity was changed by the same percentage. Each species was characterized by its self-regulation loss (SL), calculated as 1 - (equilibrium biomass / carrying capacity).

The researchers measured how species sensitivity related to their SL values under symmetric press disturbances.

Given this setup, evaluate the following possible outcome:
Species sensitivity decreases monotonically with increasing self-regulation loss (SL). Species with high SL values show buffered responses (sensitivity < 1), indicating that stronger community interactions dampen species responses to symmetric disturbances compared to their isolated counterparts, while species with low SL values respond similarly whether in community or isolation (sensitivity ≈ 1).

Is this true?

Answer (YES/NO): NO